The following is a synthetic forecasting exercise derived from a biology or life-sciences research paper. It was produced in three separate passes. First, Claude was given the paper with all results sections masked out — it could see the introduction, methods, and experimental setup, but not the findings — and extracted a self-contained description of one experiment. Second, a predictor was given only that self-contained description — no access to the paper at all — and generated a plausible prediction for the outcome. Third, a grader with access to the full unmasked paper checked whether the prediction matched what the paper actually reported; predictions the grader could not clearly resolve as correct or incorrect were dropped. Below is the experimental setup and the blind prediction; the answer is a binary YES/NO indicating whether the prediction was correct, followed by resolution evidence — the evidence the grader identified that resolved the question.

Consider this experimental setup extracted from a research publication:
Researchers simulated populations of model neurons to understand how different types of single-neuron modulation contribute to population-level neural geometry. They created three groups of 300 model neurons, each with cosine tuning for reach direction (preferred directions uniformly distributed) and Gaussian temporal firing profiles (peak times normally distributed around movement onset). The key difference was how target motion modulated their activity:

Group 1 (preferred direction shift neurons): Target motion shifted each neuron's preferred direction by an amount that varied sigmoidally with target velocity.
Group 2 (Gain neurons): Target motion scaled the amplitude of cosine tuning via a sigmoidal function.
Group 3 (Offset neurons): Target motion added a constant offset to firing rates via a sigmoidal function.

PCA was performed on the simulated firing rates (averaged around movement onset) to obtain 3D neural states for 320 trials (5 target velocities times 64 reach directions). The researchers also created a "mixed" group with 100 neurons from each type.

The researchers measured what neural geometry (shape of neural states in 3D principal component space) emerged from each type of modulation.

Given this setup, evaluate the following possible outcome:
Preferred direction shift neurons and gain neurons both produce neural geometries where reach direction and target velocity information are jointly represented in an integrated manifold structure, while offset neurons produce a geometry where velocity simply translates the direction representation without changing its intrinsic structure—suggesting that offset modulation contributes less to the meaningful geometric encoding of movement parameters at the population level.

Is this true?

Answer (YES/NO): YES